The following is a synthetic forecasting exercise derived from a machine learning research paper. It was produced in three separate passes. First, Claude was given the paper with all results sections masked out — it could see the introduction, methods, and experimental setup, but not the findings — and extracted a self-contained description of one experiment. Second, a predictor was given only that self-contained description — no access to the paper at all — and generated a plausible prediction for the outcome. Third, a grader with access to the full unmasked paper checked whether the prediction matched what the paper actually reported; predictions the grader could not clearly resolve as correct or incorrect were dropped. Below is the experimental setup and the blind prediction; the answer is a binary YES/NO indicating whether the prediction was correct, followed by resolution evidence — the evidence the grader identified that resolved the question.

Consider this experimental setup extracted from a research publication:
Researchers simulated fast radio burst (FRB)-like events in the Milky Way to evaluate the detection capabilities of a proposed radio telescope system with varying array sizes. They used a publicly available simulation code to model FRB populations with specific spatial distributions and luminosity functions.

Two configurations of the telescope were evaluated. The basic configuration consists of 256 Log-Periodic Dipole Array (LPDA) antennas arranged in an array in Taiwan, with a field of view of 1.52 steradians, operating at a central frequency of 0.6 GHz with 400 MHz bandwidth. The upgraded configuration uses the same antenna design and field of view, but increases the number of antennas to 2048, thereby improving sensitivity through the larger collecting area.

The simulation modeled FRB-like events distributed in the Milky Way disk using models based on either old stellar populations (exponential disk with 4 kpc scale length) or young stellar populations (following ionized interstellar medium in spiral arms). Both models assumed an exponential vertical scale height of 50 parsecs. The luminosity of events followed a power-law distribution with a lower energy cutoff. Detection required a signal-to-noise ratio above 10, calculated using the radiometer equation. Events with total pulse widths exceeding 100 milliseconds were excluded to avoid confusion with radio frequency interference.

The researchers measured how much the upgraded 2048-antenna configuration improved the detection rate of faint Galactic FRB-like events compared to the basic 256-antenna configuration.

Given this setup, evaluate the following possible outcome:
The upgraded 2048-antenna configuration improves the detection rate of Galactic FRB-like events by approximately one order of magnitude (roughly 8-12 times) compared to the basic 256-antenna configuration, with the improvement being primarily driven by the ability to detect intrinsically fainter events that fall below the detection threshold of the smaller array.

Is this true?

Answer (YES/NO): NO